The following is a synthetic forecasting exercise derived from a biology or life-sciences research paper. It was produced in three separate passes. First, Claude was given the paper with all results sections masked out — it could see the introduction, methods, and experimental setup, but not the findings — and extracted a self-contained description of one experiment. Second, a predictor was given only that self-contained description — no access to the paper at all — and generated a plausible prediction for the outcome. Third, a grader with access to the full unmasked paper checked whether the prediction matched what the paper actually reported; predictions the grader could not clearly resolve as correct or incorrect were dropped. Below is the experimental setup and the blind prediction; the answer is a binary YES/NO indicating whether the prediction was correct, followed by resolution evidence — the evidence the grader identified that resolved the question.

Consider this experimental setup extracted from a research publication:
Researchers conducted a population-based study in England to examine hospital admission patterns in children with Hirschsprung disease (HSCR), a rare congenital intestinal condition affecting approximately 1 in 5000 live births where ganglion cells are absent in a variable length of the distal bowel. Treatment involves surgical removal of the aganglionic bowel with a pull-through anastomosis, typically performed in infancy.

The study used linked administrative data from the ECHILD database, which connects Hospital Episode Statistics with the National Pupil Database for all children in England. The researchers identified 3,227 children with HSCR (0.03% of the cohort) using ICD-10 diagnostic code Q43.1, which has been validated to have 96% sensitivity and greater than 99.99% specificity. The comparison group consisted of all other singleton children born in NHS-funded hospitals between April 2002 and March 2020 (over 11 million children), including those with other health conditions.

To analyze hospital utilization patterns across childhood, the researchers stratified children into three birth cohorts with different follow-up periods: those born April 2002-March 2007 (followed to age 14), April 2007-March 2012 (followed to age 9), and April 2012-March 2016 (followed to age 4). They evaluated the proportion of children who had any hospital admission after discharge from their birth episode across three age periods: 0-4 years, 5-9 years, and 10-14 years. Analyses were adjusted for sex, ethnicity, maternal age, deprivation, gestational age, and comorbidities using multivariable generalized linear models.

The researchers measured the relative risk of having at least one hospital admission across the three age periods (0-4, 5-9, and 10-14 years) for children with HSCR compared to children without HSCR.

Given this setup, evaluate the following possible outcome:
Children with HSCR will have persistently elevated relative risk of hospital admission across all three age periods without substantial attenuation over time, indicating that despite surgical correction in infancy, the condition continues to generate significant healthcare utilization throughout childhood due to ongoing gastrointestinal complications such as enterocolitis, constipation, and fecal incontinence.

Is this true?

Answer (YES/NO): NO